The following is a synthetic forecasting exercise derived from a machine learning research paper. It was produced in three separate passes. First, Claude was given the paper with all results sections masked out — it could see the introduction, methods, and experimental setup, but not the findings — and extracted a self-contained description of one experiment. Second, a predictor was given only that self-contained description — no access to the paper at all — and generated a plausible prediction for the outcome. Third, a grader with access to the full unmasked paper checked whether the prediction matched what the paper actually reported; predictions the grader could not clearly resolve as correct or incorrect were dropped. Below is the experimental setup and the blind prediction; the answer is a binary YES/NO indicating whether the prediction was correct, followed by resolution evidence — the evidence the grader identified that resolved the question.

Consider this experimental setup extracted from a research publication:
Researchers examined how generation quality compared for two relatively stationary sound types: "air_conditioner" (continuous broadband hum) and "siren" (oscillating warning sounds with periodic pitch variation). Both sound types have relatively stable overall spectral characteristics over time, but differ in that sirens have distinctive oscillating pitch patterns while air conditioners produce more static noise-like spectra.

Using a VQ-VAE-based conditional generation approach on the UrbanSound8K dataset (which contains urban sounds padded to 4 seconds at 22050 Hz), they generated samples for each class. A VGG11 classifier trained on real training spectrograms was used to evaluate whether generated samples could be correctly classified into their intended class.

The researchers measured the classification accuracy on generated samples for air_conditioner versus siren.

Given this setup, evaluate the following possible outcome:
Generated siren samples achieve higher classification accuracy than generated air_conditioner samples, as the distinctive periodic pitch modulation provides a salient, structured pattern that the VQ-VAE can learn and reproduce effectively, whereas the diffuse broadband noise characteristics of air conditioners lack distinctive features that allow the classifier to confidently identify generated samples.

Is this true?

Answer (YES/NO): NO